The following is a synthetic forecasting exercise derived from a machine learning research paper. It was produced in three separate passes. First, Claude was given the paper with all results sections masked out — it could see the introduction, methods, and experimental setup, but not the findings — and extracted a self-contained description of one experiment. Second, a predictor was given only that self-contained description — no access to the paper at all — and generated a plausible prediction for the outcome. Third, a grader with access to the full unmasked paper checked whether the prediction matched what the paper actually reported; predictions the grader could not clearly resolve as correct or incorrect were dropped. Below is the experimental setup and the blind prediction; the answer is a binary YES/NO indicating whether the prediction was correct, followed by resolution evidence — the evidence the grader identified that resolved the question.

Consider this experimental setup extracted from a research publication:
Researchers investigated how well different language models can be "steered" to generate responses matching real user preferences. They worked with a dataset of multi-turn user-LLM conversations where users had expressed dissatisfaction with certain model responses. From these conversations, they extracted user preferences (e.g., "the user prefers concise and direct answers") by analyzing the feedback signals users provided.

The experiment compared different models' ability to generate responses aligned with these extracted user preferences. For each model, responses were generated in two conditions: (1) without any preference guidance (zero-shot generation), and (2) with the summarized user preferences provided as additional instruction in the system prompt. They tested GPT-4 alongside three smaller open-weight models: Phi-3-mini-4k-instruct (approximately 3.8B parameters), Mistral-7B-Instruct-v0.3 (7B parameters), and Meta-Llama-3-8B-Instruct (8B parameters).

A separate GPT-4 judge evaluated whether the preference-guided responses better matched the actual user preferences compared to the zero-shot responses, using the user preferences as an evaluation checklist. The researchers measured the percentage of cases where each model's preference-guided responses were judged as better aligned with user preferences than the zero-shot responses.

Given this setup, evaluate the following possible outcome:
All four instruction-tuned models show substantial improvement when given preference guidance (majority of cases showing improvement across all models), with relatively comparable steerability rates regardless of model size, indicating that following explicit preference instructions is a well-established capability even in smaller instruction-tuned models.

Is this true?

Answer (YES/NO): NO